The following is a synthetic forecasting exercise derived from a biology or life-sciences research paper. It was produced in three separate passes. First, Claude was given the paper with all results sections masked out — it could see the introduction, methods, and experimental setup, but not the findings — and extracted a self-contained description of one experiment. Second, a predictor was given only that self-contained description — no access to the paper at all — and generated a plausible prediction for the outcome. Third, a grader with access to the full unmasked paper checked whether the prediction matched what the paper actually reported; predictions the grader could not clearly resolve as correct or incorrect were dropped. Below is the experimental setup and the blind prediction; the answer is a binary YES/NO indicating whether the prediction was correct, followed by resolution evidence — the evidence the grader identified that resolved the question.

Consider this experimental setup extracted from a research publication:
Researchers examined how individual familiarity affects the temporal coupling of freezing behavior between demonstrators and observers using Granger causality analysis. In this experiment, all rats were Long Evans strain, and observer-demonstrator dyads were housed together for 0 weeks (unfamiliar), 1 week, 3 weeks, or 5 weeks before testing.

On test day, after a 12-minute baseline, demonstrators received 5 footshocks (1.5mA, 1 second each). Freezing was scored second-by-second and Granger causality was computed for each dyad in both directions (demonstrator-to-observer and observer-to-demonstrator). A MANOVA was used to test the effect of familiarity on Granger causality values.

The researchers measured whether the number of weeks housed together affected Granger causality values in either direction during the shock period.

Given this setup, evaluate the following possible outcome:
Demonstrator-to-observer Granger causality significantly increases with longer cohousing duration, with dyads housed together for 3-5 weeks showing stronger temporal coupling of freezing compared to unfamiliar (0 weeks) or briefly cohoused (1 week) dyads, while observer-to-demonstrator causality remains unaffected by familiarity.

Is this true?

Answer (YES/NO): NO